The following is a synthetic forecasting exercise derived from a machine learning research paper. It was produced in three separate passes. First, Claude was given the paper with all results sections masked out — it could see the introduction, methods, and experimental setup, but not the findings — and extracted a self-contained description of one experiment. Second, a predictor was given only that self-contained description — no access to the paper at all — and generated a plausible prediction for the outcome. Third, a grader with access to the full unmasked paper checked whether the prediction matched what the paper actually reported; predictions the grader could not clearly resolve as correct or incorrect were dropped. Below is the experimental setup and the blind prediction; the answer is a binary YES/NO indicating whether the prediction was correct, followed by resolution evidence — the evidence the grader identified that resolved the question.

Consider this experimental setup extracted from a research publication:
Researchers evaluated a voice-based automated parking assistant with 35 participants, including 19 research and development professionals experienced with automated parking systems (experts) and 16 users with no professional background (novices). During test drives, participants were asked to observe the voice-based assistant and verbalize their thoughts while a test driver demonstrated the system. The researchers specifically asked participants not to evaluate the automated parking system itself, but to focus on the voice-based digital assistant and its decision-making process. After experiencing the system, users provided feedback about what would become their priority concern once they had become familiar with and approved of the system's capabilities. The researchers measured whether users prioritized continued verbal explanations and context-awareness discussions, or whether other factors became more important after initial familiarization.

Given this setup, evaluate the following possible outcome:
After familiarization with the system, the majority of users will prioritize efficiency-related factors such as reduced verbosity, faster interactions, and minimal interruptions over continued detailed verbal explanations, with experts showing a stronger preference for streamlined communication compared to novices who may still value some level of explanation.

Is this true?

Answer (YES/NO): NO